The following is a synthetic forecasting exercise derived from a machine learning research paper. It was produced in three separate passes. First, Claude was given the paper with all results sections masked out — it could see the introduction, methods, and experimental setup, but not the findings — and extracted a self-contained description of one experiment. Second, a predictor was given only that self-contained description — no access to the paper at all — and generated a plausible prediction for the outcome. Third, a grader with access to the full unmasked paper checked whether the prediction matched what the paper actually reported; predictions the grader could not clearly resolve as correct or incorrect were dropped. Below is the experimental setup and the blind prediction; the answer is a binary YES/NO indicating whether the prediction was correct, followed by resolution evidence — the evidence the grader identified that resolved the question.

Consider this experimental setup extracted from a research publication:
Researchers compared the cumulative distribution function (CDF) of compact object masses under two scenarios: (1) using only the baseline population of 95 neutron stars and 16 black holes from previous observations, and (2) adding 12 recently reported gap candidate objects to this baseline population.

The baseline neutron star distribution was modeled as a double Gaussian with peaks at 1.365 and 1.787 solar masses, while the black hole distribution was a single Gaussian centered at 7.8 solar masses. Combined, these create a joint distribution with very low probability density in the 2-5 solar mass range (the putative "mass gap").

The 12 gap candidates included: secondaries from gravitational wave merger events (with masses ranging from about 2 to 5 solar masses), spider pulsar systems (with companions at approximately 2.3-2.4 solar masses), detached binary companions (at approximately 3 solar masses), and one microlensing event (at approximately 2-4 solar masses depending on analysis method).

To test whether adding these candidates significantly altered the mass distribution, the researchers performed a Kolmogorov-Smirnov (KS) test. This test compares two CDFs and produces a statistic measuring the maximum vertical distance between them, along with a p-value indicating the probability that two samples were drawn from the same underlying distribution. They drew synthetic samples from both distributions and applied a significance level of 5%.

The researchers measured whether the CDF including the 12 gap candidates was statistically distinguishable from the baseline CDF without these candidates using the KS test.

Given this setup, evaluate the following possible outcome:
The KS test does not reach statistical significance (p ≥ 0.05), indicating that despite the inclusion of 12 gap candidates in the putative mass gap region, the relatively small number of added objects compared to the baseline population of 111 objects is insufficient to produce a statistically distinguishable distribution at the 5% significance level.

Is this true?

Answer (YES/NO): NO